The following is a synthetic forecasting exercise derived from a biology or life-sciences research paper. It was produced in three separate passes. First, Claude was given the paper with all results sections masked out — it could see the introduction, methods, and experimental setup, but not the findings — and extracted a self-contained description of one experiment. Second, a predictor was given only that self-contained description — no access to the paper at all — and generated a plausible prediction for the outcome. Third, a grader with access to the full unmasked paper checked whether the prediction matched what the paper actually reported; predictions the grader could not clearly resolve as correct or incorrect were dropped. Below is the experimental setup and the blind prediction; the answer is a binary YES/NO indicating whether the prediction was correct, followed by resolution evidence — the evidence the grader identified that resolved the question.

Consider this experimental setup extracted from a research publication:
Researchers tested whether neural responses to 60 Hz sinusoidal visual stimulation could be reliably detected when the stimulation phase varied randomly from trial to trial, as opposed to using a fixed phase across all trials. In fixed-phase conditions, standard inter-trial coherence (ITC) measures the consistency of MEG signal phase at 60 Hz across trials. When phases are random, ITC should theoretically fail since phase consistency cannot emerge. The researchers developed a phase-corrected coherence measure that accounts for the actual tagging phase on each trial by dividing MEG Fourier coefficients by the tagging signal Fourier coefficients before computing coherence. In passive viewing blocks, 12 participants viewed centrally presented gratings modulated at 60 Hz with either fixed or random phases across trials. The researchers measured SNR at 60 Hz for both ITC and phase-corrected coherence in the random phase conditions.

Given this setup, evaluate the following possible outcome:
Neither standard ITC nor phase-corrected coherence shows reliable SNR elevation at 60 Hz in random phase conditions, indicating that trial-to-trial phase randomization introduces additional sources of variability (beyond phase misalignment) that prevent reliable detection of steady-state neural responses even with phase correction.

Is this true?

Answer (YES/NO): NO